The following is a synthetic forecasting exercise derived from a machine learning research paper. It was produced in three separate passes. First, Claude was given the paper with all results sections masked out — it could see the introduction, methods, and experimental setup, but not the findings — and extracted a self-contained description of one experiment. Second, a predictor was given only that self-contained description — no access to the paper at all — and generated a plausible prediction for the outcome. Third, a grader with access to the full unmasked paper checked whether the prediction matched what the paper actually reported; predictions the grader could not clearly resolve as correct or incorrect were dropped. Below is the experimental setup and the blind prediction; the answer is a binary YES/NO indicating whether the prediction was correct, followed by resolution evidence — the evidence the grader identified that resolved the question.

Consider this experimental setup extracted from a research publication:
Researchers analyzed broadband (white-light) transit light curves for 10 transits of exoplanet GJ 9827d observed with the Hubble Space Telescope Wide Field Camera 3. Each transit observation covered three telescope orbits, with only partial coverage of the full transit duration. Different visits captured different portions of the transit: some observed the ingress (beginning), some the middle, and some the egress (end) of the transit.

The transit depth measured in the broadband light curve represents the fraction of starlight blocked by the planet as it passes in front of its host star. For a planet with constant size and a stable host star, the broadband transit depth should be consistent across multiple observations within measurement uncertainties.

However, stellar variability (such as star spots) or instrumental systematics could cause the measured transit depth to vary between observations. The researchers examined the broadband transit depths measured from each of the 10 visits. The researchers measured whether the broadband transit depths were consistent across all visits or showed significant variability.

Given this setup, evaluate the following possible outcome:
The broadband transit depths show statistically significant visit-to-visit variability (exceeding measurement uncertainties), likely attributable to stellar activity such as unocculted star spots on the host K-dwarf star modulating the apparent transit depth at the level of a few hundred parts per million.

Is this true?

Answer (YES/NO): NO